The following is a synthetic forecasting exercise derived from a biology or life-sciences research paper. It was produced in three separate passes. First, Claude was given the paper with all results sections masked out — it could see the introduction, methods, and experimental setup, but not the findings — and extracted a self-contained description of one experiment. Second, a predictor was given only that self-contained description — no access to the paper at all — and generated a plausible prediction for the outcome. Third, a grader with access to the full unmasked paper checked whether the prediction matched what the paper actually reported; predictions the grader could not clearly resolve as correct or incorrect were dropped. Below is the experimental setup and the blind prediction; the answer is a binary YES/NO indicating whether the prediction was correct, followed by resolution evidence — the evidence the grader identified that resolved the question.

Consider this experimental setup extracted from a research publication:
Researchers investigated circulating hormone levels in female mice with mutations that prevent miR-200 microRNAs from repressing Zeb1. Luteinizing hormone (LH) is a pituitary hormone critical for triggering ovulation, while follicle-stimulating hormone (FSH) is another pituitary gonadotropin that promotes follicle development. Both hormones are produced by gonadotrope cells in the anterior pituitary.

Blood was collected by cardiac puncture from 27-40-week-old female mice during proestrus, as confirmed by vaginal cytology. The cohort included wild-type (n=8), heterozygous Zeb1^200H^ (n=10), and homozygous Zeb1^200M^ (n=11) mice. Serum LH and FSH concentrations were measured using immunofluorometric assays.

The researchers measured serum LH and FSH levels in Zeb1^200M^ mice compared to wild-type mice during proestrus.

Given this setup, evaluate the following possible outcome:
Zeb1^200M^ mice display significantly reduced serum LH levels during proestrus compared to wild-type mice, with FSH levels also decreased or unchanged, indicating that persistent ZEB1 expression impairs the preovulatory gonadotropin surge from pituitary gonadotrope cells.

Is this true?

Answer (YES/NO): YES